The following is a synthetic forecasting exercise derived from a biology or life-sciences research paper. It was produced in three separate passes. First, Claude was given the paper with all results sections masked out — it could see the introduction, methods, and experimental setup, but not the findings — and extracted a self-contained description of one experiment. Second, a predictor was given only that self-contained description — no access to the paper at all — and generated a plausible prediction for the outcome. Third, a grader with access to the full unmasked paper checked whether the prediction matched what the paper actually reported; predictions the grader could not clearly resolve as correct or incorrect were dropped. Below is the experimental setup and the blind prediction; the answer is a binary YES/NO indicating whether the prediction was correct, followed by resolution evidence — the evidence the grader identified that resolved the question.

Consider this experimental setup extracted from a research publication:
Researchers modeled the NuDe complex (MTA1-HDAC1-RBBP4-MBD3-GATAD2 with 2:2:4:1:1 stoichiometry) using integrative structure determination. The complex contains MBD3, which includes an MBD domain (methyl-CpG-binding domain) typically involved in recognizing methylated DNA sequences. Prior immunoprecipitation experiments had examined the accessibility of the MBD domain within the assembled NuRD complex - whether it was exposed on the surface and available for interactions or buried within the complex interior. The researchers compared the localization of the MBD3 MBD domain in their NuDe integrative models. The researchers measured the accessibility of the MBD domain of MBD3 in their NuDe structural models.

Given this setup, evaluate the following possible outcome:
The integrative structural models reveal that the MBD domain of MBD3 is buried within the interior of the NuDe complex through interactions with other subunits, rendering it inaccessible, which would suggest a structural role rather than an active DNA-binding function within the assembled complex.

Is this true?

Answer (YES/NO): YES